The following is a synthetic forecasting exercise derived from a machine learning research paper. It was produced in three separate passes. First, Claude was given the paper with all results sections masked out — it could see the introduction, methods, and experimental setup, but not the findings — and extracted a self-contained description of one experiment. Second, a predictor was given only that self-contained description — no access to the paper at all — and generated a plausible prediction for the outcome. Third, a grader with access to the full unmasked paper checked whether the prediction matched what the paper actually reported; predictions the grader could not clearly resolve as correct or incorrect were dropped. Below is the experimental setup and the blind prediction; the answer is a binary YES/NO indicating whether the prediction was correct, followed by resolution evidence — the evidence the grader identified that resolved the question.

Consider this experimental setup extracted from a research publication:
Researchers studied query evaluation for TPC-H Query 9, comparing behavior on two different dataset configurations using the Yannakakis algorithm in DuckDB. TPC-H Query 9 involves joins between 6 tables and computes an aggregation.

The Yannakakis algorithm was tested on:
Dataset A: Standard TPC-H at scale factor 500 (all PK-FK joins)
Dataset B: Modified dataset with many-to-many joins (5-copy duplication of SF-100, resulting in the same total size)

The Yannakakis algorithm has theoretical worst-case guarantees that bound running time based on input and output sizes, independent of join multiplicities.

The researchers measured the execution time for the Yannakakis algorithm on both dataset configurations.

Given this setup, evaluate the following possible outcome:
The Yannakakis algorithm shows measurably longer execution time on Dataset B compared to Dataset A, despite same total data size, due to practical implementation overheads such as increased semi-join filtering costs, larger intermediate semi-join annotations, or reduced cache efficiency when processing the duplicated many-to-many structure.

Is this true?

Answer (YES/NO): NO